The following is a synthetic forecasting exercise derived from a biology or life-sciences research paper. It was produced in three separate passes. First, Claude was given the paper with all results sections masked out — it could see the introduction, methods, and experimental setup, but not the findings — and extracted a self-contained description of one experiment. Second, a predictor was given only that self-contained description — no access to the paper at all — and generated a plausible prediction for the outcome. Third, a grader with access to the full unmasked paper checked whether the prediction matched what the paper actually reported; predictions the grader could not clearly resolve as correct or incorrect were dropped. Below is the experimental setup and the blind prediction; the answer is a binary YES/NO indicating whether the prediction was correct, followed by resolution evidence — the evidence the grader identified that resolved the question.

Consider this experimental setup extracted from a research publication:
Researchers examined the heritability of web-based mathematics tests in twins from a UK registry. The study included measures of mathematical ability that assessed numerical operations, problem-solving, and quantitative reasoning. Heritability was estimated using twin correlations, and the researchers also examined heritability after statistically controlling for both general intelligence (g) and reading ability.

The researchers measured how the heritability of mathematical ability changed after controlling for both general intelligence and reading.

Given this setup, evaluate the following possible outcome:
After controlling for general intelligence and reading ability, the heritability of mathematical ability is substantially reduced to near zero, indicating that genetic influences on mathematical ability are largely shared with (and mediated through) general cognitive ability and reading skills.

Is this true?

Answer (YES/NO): NO